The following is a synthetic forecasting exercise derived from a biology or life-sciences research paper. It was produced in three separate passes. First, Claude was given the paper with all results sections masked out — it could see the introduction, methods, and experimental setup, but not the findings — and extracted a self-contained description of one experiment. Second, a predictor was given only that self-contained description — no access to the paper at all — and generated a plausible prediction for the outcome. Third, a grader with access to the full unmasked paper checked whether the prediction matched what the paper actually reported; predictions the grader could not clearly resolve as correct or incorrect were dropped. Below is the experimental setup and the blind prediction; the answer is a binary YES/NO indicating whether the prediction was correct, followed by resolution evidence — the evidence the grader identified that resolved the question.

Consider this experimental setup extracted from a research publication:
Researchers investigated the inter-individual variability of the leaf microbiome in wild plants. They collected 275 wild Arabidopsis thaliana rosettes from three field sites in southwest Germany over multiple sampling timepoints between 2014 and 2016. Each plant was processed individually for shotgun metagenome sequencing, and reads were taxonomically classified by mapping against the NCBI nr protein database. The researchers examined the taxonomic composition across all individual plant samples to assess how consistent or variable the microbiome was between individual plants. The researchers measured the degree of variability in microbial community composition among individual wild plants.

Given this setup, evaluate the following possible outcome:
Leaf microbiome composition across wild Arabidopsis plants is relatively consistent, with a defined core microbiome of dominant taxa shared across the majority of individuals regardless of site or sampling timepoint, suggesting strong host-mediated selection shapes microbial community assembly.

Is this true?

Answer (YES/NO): NO